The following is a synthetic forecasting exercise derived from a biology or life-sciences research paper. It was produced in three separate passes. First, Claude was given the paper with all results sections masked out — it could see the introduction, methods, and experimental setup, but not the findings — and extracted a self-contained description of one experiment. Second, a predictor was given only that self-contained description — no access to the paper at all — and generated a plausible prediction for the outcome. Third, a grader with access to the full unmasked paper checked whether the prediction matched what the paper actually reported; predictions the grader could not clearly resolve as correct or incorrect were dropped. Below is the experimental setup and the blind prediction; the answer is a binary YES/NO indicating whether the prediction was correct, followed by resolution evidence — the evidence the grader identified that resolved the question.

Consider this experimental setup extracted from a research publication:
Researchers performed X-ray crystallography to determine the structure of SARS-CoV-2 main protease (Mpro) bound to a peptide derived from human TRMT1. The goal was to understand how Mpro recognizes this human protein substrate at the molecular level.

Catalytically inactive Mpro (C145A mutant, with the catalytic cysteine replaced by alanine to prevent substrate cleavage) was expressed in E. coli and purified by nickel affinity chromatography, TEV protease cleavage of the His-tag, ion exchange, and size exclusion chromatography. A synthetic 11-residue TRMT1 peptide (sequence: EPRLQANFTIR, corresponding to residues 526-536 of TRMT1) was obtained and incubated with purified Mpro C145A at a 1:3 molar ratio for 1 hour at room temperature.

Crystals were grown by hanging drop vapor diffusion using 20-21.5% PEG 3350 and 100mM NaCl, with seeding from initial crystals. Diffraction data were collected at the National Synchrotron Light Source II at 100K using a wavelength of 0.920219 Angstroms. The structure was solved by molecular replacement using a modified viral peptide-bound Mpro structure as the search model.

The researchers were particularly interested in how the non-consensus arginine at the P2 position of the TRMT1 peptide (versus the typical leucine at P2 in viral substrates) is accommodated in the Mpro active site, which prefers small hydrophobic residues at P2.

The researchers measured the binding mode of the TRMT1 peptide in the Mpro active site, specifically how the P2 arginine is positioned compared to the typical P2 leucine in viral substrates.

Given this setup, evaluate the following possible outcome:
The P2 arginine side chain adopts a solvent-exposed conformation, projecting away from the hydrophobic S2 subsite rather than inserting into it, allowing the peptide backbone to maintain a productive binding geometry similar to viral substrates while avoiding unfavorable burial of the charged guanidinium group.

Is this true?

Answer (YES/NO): NO